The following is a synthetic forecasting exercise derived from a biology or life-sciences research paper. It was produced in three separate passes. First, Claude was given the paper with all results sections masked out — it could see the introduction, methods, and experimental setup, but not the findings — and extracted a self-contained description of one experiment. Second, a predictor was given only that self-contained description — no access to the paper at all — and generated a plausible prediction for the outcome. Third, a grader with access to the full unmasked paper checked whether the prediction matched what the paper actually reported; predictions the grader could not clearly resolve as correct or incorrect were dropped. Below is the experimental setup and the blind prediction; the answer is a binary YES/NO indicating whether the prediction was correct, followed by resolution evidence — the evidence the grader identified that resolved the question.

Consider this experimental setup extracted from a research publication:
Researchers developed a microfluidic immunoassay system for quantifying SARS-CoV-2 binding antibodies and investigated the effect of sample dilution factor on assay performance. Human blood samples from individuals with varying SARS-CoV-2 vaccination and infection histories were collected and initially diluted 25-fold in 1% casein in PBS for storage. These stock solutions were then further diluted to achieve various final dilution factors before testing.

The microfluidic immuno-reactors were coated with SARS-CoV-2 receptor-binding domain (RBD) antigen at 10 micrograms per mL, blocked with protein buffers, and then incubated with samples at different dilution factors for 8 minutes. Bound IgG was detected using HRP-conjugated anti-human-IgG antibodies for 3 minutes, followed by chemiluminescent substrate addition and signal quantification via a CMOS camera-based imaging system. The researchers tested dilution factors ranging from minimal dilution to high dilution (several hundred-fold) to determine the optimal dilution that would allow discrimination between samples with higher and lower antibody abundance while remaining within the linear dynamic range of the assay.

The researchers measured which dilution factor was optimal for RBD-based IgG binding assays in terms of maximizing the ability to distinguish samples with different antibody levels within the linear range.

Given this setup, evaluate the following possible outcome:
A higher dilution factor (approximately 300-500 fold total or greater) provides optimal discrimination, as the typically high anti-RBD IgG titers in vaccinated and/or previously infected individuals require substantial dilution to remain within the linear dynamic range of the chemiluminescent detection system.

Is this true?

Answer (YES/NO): NO